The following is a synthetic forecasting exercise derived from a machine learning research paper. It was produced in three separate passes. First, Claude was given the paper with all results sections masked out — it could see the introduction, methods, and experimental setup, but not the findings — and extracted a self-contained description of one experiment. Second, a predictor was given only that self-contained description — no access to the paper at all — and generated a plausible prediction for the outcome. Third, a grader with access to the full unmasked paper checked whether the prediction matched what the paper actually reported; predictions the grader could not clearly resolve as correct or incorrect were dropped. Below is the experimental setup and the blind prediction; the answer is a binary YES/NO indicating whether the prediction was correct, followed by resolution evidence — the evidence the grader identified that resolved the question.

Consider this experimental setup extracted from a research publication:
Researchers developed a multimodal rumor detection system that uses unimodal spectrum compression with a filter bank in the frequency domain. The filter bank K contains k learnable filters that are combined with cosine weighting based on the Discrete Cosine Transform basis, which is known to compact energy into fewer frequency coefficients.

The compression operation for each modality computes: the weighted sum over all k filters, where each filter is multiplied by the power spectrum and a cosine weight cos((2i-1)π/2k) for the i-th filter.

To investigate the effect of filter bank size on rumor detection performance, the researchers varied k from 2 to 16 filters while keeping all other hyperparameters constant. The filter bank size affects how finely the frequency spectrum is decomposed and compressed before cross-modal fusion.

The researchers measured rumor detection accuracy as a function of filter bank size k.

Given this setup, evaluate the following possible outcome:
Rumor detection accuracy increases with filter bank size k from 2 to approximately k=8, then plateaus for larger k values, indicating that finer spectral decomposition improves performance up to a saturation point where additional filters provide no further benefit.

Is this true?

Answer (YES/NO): NO